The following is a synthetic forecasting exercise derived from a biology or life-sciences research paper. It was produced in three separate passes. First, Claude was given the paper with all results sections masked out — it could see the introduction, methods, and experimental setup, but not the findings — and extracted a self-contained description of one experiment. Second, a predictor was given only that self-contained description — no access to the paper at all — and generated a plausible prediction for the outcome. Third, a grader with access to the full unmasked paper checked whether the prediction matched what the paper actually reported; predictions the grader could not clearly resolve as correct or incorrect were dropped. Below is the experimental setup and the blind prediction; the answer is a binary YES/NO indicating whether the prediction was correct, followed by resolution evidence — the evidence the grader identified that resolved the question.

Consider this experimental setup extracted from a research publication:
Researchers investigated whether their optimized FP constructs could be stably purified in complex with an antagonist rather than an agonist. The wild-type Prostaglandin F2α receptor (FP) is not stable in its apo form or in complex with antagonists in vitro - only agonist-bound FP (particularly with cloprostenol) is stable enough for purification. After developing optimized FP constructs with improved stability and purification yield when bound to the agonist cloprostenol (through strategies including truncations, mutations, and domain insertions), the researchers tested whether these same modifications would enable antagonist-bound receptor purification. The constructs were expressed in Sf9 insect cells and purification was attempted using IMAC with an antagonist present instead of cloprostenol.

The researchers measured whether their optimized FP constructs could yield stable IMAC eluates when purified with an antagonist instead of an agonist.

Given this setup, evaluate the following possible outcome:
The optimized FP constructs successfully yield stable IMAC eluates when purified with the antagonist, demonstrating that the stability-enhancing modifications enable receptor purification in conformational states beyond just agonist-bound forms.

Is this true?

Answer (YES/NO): NO